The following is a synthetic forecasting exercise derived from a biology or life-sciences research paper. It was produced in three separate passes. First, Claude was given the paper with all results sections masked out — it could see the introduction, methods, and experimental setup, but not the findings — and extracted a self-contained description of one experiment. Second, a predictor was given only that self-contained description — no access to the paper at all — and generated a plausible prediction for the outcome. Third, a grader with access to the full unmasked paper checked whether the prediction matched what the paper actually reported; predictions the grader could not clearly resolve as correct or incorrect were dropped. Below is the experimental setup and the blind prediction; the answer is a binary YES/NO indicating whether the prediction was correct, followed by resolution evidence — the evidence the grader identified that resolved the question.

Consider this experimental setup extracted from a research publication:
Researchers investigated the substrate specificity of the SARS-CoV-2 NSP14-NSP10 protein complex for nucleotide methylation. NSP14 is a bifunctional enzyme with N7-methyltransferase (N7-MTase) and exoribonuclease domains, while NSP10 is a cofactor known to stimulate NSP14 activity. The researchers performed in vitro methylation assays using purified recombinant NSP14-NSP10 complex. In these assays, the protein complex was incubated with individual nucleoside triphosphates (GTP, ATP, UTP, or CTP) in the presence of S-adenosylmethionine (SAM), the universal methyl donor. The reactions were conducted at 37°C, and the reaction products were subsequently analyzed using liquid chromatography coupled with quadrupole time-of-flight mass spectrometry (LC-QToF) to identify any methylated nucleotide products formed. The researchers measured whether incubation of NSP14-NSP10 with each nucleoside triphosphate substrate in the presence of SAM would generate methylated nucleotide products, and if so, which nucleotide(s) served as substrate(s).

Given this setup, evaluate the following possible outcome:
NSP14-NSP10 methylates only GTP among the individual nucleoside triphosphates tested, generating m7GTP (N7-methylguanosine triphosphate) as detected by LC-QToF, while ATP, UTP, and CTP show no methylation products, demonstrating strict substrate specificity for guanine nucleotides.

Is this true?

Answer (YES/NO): YES